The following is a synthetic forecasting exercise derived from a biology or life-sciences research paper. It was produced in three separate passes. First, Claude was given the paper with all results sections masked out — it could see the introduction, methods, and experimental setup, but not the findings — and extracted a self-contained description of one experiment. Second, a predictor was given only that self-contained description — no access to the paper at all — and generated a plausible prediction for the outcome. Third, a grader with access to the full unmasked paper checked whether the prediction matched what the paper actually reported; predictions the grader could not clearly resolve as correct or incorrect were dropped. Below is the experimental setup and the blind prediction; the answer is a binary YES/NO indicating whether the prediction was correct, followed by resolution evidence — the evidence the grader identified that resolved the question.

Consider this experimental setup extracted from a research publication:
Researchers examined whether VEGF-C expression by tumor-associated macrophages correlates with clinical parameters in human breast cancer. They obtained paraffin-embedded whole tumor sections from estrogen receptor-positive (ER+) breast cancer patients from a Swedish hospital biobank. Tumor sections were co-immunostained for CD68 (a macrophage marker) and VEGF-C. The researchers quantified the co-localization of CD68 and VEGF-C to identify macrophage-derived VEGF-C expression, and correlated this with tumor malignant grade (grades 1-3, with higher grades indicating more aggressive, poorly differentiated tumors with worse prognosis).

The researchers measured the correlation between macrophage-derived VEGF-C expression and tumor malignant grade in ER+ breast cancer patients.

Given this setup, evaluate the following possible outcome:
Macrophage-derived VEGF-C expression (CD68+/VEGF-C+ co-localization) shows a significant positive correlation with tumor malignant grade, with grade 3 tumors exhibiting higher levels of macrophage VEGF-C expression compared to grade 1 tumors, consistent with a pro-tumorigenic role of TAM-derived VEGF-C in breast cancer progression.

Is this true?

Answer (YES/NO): NO